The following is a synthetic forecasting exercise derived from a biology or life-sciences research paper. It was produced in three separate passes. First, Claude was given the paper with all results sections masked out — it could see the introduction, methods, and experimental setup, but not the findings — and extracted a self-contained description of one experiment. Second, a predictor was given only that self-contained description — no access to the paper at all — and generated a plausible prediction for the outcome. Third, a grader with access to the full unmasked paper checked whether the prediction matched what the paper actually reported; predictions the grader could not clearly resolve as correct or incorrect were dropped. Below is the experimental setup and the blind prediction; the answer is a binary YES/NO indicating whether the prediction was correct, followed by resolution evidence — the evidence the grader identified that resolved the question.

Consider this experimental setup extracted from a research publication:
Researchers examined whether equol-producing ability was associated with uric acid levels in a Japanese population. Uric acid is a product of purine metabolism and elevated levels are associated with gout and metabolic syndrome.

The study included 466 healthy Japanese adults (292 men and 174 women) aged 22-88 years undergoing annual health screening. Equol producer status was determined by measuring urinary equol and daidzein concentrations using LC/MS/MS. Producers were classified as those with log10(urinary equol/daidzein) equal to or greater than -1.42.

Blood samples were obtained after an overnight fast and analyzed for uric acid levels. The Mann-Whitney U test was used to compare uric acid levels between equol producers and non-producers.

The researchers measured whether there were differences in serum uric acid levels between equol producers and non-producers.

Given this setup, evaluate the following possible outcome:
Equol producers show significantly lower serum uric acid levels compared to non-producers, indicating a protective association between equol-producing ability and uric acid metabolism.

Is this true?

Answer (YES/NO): NO